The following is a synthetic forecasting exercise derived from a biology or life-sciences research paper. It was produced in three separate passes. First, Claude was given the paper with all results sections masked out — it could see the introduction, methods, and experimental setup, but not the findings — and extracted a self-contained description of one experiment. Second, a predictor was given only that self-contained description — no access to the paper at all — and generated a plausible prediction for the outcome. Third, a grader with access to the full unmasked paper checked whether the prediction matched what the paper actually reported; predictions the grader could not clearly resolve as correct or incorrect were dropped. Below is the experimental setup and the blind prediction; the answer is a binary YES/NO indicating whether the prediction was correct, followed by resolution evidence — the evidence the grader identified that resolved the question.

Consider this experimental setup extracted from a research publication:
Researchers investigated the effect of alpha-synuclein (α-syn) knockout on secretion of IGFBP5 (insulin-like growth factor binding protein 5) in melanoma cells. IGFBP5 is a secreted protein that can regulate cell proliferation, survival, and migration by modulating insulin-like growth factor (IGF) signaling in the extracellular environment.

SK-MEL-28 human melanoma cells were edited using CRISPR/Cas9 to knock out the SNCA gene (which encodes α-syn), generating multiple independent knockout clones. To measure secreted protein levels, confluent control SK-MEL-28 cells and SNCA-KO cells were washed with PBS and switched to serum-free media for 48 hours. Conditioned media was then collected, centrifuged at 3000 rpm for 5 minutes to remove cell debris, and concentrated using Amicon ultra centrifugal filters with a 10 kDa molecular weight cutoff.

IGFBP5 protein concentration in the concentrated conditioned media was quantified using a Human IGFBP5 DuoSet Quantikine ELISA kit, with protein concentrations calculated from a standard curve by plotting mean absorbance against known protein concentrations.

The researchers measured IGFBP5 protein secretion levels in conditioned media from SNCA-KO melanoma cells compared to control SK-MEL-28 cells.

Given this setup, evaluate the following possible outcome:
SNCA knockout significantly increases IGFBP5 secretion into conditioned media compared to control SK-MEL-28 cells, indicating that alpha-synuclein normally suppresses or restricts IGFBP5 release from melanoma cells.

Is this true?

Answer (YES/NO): YES